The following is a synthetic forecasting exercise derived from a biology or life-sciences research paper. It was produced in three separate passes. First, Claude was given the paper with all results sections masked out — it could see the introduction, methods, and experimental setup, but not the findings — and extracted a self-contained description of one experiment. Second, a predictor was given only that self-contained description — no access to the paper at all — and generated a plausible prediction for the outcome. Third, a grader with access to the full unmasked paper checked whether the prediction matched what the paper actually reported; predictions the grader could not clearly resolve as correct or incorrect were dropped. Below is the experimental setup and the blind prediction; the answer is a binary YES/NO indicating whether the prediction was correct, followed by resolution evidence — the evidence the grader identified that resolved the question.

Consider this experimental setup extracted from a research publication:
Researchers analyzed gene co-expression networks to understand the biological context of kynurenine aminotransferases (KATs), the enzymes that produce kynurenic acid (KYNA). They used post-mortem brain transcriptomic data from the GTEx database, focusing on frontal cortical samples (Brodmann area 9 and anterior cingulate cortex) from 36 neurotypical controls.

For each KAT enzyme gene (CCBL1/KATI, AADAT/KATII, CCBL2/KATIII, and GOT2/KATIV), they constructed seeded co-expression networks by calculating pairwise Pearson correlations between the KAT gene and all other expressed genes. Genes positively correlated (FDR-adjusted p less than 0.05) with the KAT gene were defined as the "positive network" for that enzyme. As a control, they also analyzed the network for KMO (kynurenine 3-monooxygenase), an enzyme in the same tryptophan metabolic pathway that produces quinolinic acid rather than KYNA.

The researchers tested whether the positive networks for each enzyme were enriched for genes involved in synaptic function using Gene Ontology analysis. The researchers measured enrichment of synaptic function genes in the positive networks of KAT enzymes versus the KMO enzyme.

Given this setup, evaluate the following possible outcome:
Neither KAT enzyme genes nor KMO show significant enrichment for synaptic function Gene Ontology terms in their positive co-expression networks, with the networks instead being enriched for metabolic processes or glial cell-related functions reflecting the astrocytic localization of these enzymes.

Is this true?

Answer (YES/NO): NO